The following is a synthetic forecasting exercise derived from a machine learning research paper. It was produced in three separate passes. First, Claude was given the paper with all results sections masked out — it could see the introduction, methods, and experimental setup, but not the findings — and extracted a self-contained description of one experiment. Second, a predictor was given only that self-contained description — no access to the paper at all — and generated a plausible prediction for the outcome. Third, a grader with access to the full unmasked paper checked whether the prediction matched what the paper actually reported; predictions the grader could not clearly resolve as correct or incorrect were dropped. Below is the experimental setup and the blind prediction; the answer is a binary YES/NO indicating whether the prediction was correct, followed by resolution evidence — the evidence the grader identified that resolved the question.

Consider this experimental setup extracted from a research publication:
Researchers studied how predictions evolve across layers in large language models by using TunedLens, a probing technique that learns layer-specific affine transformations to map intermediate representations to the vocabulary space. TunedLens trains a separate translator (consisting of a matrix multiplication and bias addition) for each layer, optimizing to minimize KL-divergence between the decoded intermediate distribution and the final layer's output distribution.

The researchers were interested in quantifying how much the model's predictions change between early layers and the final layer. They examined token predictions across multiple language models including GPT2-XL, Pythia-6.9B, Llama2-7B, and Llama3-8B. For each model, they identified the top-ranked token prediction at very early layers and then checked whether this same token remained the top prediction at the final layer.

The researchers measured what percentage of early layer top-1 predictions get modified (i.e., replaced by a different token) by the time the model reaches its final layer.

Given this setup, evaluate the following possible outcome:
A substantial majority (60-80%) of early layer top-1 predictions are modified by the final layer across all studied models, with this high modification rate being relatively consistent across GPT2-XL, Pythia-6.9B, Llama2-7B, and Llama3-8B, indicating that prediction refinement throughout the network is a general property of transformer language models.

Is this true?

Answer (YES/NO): NO